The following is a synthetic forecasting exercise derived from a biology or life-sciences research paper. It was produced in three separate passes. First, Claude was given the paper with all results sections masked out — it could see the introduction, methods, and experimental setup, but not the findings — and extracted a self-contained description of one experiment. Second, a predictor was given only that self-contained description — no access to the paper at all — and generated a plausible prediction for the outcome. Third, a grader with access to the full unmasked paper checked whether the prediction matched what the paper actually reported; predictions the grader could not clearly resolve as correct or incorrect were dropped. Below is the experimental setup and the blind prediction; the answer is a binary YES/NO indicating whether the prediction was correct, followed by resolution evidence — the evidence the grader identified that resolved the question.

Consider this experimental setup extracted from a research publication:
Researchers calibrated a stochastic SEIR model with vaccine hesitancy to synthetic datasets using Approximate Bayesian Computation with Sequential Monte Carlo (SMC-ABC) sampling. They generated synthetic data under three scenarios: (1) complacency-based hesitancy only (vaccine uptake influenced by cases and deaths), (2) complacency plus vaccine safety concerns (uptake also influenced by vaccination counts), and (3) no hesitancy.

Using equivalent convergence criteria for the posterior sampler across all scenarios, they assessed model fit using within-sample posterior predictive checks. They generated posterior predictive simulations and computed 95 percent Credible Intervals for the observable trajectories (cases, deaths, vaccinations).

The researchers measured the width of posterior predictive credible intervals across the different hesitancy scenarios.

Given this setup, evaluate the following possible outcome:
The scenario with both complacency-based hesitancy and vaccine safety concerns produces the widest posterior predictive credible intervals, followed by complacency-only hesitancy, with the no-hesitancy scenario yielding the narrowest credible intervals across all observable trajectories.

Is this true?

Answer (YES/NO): NO